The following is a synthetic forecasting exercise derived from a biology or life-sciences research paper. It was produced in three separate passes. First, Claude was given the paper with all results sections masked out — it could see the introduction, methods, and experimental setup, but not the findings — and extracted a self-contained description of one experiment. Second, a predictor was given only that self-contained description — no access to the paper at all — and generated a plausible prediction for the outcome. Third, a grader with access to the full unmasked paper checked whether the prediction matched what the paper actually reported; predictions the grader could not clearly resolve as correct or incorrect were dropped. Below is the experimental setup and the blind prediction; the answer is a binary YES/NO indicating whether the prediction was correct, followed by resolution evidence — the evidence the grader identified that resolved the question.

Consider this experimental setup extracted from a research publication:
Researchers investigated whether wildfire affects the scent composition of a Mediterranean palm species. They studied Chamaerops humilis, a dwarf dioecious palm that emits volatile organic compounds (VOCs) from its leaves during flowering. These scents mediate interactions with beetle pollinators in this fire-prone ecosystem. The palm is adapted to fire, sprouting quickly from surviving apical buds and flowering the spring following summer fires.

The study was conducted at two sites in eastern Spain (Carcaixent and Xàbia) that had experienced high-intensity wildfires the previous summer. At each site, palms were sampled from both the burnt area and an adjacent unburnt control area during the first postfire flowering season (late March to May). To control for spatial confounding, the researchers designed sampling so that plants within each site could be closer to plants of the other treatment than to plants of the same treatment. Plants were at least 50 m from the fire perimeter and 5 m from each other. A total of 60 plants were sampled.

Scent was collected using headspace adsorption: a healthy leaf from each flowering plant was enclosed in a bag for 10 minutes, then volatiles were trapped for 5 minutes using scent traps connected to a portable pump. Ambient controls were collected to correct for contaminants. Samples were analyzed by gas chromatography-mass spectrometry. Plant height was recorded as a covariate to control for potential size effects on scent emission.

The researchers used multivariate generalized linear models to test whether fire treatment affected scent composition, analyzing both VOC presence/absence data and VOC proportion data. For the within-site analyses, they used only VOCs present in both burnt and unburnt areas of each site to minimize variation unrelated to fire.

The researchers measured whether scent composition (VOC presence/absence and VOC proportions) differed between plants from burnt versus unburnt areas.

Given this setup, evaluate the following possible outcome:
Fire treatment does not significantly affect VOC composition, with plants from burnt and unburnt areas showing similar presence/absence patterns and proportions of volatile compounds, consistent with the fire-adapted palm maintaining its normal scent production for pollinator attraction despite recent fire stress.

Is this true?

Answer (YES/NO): NO